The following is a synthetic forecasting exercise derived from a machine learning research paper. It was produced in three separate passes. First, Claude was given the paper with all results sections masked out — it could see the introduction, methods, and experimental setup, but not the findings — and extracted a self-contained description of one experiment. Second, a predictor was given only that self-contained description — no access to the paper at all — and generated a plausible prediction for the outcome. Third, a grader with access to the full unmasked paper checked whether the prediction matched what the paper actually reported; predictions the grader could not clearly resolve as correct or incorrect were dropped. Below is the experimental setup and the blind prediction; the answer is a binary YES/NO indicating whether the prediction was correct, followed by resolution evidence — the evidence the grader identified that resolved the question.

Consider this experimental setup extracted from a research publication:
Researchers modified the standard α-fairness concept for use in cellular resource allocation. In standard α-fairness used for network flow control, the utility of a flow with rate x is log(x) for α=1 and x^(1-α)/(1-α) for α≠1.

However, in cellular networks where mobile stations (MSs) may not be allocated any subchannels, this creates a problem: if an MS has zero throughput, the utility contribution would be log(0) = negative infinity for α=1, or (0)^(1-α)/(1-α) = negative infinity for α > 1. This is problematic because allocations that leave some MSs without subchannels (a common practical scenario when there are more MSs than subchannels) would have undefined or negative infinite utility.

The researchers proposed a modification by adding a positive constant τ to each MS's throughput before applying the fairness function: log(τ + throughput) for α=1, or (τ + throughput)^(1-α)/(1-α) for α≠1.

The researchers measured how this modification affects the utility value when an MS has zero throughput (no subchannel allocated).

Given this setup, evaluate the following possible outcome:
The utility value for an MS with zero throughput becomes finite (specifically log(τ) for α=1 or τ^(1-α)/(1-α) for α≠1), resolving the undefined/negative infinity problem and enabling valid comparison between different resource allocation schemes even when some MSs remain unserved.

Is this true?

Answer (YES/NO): YES